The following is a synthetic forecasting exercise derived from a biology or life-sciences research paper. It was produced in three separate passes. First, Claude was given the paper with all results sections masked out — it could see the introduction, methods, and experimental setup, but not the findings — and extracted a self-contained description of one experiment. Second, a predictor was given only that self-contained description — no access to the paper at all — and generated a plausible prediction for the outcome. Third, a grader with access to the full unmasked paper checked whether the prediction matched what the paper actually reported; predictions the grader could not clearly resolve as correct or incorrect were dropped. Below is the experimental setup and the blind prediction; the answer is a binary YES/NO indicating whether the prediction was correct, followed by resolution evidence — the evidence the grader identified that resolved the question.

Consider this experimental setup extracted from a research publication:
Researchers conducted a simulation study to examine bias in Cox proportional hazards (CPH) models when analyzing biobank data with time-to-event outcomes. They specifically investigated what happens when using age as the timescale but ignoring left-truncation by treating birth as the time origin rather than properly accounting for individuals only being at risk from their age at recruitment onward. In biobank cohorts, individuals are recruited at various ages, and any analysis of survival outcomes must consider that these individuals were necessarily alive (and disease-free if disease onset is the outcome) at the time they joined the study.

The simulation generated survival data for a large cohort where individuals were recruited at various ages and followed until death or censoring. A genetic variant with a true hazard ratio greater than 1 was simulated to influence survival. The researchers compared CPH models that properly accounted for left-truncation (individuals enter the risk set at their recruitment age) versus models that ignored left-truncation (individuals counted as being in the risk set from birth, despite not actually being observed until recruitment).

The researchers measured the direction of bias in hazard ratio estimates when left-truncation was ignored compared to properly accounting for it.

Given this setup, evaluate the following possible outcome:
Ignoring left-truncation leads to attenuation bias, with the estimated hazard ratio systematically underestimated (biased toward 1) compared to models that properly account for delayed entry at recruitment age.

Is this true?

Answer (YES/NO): NO